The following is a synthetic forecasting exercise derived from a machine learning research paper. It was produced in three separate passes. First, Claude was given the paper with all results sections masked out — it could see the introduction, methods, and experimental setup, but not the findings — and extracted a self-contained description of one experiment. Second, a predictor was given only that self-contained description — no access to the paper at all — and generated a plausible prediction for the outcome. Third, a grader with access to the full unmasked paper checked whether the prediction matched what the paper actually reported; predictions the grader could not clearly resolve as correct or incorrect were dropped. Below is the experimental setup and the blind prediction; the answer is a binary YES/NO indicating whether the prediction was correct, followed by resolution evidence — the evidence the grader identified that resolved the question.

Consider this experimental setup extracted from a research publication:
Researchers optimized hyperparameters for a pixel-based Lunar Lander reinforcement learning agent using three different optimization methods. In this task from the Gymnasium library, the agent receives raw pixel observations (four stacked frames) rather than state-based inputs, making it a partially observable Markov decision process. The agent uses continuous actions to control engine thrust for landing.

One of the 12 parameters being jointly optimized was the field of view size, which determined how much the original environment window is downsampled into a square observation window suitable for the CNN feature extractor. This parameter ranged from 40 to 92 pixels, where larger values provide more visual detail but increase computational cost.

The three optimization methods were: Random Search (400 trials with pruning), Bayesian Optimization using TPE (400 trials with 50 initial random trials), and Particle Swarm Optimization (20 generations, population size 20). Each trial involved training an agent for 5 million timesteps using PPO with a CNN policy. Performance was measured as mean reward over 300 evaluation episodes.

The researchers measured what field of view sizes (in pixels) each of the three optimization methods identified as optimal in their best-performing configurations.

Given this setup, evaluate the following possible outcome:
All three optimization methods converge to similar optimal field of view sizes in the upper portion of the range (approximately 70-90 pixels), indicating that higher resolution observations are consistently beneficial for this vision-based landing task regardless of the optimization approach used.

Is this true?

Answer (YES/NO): NO